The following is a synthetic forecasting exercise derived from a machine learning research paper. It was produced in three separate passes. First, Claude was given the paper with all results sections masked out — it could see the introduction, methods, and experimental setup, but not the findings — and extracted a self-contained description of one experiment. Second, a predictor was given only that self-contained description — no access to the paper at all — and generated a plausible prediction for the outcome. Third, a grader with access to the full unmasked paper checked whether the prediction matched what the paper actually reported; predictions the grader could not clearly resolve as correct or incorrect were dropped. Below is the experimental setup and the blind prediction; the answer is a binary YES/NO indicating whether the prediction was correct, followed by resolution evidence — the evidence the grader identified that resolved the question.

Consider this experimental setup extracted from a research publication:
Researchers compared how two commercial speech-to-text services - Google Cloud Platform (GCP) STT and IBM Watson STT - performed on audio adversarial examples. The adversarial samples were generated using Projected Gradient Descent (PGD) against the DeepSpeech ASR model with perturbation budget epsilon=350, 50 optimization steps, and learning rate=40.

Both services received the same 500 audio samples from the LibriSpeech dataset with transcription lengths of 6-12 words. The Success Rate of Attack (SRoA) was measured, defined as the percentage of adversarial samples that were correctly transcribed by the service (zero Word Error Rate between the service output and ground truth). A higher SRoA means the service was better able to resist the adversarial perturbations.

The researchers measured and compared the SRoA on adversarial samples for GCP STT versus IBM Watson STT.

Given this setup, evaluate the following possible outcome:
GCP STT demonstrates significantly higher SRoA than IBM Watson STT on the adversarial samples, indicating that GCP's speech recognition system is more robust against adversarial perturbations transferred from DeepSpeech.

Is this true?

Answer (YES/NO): YES